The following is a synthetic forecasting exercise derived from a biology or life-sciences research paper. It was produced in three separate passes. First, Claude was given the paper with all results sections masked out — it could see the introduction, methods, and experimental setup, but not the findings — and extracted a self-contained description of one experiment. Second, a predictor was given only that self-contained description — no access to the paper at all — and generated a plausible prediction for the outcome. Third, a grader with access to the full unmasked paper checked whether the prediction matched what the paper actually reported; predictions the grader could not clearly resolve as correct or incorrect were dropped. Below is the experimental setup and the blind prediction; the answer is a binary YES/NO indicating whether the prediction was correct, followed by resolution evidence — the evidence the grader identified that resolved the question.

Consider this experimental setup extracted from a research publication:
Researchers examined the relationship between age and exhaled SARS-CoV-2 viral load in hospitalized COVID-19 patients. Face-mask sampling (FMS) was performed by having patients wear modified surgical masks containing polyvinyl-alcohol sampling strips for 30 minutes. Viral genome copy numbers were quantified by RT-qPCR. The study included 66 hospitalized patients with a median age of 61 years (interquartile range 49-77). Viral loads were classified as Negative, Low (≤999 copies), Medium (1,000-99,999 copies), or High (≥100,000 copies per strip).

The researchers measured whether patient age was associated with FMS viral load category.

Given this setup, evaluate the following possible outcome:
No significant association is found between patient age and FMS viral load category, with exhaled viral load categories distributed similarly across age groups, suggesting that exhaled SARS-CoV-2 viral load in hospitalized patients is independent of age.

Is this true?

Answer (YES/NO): NO